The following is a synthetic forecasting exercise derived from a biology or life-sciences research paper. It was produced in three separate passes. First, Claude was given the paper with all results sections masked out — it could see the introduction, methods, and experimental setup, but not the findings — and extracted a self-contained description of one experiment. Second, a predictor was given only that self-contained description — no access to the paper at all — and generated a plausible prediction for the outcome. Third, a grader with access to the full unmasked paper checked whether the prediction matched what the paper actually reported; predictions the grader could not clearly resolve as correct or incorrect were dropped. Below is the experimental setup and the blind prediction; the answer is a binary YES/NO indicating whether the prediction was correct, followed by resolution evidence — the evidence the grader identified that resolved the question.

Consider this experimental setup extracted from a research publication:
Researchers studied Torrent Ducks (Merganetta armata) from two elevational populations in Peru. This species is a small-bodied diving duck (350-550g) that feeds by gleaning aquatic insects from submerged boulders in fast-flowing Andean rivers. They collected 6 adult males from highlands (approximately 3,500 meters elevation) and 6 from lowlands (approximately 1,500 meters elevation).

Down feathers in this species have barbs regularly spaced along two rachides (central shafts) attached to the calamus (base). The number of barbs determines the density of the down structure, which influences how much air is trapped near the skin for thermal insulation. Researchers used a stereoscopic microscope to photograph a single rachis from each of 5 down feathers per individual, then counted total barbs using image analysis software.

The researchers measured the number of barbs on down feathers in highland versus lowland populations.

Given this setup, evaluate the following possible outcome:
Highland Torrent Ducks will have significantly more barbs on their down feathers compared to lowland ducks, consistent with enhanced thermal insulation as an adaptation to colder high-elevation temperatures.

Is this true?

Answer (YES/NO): YES